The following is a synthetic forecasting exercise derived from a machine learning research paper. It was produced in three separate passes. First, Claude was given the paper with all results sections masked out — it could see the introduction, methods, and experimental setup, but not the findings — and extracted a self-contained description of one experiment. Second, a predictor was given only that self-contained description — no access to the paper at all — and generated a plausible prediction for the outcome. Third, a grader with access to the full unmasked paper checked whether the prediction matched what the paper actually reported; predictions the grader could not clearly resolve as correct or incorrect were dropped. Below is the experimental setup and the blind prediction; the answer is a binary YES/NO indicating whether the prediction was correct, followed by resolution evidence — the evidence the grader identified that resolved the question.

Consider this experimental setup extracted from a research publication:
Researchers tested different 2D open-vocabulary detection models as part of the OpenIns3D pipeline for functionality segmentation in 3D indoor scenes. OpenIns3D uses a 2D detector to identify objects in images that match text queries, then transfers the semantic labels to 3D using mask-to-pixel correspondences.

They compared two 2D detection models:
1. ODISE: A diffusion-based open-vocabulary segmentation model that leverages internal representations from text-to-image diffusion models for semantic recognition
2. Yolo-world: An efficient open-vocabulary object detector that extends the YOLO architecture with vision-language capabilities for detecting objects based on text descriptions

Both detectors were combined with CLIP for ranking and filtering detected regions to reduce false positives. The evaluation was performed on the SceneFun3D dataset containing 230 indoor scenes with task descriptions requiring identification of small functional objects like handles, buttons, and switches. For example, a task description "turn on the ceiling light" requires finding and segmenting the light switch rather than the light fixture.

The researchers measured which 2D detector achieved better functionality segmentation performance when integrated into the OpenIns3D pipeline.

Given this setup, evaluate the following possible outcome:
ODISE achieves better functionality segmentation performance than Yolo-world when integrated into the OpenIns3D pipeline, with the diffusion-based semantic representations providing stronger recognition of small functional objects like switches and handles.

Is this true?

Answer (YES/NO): NO